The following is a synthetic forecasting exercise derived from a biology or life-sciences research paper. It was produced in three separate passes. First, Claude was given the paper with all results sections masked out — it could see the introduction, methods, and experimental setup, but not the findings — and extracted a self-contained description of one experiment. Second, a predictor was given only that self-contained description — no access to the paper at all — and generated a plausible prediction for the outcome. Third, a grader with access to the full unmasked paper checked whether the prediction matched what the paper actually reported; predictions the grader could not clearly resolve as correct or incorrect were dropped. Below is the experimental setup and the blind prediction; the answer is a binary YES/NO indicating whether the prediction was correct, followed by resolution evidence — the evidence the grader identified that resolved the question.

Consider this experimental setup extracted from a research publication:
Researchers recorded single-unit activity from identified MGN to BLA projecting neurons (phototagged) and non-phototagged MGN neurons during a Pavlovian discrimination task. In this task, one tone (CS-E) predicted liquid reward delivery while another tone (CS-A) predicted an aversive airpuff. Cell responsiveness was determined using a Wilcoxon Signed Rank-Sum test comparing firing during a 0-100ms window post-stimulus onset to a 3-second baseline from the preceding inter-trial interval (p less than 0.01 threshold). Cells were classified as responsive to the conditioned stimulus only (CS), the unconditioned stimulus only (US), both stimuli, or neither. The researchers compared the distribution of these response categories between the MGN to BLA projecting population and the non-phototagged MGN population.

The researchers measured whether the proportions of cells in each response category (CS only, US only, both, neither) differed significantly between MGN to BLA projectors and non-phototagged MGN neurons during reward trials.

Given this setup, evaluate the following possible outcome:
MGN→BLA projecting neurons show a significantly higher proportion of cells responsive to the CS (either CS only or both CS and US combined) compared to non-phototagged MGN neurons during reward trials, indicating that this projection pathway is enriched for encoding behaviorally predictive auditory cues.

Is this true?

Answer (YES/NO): NO